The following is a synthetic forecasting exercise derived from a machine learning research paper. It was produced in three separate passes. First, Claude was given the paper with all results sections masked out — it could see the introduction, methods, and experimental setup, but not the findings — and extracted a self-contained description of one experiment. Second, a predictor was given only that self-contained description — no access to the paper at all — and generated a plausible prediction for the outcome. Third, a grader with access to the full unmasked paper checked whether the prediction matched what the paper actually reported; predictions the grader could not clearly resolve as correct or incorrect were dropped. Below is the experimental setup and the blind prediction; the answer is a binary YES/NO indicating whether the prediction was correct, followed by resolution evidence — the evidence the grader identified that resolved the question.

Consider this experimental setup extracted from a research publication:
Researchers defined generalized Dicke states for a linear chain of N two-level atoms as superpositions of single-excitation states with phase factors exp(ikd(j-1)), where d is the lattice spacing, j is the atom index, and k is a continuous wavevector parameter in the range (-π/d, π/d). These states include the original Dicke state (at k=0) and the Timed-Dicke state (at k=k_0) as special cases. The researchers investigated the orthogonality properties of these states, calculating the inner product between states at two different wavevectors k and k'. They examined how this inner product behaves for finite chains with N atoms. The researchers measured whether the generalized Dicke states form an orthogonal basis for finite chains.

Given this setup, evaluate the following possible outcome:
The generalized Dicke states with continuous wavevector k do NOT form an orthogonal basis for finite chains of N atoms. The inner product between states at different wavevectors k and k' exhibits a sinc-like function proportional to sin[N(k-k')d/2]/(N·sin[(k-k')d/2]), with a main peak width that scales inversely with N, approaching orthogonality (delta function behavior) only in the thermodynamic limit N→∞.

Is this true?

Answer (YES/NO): NO